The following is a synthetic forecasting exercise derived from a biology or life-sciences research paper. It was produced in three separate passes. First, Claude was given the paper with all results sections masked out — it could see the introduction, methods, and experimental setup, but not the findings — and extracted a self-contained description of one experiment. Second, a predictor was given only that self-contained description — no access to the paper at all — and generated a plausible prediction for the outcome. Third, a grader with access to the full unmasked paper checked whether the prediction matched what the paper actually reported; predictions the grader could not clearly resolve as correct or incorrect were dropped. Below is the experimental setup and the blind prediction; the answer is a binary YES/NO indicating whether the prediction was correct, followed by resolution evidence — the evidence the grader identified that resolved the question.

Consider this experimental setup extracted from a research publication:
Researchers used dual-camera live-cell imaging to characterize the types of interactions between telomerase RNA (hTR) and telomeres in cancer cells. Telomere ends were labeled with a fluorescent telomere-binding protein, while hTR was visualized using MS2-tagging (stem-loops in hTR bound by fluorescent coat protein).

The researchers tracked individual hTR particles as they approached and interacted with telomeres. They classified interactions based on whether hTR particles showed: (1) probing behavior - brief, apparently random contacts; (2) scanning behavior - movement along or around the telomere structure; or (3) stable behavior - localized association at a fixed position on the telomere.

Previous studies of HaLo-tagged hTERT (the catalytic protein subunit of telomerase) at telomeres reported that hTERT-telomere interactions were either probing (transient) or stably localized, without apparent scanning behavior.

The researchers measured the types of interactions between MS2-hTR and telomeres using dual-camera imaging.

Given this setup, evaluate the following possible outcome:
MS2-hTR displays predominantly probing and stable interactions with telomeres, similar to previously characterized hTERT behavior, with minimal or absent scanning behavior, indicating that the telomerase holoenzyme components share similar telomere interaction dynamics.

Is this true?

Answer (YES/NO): NO